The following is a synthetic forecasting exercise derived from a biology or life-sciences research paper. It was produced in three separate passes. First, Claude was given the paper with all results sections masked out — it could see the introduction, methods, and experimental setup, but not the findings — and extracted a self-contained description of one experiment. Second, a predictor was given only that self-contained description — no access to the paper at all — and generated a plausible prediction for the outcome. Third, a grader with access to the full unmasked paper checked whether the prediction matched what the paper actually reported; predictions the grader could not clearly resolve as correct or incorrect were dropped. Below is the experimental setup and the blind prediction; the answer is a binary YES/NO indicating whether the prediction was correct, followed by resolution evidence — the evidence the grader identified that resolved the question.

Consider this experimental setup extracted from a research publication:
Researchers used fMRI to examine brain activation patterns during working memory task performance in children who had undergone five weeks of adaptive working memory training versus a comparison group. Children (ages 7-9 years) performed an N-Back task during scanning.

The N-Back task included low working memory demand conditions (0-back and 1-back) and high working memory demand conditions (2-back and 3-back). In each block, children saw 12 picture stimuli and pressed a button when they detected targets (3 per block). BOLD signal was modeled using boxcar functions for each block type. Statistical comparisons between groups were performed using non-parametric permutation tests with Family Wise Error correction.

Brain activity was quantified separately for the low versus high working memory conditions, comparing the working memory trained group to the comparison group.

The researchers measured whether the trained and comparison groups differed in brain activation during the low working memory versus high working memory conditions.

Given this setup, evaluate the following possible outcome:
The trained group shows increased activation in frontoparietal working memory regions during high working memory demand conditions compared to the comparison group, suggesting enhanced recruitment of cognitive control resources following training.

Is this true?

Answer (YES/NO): NO